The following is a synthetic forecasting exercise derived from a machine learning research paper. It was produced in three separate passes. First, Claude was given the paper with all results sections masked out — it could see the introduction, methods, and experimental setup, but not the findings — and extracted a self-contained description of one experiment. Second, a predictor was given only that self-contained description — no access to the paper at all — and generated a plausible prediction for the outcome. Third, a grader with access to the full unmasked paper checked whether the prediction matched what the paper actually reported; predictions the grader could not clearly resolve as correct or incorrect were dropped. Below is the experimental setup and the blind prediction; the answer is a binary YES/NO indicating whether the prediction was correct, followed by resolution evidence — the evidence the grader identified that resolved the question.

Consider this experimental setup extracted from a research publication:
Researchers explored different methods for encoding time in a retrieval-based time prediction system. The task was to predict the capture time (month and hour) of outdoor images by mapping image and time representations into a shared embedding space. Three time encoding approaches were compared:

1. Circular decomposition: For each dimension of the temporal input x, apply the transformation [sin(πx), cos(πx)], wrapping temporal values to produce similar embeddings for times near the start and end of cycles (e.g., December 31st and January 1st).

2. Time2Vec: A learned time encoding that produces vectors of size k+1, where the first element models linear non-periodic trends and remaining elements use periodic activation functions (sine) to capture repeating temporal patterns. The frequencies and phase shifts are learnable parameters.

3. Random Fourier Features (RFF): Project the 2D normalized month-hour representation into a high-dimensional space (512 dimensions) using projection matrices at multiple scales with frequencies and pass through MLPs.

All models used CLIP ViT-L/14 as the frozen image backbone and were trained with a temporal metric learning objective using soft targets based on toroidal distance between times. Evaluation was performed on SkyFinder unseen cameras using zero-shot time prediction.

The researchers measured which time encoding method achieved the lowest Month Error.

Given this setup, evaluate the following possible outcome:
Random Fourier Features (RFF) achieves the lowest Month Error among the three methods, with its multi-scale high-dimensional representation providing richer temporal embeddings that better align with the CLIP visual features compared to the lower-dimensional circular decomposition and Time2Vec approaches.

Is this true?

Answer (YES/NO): YES